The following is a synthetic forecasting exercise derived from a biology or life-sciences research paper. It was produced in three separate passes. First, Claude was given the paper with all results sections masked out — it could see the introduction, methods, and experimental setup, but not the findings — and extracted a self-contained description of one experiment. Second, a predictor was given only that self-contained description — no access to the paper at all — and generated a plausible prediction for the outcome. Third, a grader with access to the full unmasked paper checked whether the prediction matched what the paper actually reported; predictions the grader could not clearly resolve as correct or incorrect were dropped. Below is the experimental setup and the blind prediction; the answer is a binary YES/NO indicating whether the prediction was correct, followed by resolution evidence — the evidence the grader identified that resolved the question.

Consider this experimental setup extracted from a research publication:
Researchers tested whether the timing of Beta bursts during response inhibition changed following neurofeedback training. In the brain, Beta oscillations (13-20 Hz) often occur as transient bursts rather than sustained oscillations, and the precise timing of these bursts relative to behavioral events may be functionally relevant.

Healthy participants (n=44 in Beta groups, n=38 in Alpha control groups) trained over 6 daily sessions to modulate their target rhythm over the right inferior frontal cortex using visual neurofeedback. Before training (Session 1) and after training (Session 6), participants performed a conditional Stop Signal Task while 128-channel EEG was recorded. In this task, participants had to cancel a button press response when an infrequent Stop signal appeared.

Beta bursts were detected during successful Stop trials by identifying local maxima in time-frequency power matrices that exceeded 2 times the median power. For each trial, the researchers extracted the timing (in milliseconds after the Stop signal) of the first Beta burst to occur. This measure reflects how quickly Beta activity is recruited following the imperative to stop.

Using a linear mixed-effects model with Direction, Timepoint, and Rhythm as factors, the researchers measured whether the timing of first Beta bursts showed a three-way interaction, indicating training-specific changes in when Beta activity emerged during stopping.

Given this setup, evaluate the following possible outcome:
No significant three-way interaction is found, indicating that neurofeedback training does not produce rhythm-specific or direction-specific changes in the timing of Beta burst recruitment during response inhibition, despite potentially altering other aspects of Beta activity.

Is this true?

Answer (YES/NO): YES